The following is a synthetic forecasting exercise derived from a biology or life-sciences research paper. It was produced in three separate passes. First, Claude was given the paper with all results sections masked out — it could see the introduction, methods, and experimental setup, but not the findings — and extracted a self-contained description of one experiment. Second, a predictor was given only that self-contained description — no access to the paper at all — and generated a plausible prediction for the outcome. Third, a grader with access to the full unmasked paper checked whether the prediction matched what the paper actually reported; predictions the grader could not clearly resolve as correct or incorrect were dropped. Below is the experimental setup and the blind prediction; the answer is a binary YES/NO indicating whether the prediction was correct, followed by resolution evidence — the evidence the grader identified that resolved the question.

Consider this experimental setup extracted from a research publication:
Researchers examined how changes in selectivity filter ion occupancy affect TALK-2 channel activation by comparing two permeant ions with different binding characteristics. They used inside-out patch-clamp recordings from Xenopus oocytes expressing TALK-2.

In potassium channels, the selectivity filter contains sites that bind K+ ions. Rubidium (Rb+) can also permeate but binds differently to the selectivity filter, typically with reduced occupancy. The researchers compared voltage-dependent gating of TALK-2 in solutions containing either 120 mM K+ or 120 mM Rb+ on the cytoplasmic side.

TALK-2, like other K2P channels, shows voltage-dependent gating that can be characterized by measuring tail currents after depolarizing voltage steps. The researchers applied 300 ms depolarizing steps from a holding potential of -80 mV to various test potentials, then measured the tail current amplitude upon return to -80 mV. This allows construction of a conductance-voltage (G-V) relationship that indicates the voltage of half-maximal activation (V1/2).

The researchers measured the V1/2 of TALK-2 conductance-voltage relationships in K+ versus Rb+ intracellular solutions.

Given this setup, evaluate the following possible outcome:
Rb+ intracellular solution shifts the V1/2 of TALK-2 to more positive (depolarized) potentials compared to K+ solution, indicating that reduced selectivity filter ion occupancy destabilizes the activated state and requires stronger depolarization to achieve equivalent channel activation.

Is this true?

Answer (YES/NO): NO